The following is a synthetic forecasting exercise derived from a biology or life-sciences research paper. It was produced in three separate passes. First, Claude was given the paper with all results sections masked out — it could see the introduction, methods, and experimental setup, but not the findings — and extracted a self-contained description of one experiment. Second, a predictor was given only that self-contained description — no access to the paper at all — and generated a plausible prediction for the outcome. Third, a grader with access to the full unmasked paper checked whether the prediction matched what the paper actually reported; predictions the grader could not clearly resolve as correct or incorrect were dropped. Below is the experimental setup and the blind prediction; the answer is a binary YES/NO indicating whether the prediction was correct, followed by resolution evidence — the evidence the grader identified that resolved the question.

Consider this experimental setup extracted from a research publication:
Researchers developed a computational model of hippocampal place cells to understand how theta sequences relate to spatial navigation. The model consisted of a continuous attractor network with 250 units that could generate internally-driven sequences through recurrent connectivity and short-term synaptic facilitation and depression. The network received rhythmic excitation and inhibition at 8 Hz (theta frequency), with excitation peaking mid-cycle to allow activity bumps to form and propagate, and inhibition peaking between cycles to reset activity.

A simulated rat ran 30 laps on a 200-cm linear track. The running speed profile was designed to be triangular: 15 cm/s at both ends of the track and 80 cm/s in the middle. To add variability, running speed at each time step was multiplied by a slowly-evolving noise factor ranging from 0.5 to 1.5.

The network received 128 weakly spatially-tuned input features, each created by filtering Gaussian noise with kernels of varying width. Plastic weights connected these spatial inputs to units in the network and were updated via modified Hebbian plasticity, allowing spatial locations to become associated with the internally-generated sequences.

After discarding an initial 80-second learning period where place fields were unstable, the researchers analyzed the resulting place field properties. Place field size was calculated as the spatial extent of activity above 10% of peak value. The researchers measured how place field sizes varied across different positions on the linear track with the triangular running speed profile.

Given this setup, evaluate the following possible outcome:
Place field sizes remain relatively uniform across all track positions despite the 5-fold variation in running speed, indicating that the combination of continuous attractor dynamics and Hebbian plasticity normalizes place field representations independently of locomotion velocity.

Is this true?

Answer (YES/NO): NO